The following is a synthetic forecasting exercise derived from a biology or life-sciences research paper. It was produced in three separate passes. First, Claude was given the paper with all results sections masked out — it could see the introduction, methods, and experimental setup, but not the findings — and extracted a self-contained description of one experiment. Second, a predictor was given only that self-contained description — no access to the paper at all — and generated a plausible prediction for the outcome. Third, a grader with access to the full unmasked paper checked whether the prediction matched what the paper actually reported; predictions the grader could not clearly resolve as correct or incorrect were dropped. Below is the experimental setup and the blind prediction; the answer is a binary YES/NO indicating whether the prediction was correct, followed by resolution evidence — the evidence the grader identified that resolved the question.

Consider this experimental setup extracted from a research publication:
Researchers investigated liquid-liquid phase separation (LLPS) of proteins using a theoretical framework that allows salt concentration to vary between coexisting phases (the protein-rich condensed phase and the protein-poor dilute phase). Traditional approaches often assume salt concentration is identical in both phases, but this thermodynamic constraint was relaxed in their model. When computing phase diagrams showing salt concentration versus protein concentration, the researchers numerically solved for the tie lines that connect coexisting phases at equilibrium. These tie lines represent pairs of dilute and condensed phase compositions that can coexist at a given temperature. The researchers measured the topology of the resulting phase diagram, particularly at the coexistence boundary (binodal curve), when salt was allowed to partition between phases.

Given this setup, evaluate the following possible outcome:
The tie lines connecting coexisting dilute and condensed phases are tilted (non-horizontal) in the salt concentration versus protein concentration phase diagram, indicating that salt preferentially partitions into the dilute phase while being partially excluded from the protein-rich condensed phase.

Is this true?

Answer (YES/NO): NO